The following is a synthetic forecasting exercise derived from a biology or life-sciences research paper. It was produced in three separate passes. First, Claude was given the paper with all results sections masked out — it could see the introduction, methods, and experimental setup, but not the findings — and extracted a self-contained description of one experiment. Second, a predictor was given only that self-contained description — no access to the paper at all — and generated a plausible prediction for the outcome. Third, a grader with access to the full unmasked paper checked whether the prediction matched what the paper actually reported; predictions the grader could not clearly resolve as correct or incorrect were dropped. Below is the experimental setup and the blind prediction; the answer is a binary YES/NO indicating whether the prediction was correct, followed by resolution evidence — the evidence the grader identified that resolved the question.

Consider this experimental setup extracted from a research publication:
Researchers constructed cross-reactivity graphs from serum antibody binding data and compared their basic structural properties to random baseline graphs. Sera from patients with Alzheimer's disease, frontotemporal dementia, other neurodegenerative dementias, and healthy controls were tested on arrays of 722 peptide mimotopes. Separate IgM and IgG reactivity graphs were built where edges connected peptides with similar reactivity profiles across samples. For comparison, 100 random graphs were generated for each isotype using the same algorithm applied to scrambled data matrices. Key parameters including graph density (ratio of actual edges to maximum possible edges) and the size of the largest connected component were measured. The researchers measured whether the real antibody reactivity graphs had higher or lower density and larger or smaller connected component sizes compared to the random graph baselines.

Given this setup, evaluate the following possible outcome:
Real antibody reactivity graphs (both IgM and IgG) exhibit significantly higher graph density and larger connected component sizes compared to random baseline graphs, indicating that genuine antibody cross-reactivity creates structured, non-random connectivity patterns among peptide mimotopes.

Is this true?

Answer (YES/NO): YES